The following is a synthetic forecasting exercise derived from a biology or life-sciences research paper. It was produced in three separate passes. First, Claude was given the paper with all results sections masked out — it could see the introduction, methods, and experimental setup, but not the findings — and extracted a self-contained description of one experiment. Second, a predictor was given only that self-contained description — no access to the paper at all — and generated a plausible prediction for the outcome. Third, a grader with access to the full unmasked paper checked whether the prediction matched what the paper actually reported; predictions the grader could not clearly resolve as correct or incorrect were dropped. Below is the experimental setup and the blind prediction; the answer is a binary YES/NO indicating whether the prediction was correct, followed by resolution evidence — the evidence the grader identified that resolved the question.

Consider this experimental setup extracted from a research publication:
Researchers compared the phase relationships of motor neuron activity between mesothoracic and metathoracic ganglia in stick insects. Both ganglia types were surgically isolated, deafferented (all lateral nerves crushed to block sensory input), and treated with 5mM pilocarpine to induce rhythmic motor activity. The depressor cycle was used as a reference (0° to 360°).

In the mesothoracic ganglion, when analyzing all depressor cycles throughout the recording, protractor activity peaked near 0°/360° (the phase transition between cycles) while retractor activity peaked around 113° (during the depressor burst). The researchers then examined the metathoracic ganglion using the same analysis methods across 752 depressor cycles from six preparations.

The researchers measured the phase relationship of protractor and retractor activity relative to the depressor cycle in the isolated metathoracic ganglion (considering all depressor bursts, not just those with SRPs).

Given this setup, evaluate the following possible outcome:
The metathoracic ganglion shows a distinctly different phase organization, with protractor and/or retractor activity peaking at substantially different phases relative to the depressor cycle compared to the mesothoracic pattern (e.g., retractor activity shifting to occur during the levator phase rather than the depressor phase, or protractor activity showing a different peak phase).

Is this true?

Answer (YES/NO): YES